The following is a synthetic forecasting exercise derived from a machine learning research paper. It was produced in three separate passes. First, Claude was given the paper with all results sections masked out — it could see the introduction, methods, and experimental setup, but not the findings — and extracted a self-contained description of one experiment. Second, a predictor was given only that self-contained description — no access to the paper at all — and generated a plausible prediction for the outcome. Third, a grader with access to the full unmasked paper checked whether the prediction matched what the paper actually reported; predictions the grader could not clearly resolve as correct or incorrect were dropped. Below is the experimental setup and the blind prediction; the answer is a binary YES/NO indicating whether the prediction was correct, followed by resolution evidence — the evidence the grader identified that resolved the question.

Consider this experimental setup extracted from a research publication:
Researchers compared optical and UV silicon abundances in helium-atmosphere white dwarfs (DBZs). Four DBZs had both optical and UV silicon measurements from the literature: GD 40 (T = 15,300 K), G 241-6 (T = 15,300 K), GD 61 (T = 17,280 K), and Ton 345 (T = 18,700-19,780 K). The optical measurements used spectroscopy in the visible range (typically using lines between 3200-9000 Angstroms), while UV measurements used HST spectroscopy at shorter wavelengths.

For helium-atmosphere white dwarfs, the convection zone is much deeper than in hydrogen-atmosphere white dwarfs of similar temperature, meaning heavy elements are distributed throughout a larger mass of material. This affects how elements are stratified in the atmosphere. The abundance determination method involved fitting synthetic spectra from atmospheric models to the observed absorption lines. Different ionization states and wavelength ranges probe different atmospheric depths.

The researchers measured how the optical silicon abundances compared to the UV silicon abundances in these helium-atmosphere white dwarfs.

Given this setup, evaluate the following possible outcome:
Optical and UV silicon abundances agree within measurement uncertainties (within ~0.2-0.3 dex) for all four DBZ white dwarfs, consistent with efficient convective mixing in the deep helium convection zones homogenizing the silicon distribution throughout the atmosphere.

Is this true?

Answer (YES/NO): NO